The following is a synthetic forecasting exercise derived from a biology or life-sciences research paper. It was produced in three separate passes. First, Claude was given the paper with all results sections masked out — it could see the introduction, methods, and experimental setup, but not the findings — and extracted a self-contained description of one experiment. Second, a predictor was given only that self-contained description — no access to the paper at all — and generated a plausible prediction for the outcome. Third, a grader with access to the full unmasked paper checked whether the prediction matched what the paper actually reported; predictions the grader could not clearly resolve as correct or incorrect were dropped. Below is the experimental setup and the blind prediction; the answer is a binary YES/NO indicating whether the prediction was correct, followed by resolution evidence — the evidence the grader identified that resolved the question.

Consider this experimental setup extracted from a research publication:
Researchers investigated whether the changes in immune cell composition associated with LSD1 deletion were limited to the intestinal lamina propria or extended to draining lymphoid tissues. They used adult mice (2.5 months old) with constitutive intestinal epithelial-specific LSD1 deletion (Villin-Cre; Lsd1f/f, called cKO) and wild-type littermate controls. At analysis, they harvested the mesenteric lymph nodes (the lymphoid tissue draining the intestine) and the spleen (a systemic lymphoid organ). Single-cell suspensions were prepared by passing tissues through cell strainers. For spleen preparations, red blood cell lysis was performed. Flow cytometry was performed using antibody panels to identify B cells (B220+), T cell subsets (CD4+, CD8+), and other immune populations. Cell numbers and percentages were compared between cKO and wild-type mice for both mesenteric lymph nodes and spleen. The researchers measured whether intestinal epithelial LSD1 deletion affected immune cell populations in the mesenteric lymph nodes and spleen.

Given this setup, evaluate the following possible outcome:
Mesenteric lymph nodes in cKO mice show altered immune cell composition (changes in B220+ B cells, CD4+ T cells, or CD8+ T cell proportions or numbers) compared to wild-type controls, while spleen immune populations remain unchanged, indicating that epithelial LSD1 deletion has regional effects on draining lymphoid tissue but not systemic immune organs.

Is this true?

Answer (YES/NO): NO